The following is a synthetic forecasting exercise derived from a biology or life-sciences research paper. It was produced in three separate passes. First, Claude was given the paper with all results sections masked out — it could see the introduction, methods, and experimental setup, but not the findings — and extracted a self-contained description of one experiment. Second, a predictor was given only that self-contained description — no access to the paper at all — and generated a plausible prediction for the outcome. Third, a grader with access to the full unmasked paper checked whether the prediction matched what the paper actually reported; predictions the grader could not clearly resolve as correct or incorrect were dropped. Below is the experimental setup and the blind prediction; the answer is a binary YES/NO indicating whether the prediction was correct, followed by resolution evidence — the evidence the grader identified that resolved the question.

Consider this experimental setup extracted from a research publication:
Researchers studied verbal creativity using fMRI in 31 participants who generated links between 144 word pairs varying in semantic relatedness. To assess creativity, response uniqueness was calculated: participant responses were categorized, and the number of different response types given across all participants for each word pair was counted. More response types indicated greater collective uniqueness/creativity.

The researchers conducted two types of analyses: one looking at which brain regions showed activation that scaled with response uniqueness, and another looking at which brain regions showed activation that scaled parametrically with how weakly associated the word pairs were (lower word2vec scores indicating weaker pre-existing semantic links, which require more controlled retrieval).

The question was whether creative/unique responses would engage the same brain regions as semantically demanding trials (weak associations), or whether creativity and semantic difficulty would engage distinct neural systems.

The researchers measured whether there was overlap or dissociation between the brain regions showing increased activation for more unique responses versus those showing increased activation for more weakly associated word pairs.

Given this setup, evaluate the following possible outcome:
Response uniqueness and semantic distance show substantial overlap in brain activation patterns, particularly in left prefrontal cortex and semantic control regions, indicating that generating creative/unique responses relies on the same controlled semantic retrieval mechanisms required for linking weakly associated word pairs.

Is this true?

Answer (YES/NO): YES